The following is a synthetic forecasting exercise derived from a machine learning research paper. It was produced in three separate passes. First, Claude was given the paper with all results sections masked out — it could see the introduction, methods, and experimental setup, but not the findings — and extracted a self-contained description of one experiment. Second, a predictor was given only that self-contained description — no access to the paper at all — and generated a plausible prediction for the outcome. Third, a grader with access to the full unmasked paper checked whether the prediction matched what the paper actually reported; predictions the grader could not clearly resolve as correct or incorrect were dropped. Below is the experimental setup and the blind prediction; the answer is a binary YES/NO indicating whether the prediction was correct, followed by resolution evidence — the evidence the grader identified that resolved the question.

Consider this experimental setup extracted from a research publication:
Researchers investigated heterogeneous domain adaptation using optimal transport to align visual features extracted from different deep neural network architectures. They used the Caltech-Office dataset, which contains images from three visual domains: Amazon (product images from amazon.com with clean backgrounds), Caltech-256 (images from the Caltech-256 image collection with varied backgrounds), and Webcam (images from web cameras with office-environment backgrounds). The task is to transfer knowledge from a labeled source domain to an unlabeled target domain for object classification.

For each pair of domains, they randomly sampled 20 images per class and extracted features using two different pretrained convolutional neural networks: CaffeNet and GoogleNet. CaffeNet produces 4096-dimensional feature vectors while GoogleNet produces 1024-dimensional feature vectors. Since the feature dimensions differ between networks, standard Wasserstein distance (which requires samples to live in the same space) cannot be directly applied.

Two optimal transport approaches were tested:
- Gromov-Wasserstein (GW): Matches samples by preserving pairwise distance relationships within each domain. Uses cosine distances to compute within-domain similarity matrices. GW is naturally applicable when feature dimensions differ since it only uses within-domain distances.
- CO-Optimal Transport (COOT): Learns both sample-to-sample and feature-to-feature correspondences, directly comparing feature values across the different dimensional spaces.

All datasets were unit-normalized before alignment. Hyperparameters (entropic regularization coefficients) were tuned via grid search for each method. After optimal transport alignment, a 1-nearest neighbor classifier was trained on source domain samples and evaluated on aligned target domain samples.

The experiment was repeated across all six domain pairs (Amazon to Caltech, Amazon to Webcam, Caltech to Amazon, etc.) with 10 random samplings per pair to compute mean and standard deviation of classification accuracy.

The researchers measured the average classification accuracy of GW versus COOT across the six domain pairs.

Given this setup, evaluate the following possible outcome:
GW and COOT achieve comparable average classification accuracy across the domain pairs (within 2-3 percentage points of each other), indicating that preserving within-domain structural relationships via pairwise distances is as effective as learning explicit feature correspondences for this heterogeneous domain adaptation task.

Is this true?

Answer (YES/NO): NO